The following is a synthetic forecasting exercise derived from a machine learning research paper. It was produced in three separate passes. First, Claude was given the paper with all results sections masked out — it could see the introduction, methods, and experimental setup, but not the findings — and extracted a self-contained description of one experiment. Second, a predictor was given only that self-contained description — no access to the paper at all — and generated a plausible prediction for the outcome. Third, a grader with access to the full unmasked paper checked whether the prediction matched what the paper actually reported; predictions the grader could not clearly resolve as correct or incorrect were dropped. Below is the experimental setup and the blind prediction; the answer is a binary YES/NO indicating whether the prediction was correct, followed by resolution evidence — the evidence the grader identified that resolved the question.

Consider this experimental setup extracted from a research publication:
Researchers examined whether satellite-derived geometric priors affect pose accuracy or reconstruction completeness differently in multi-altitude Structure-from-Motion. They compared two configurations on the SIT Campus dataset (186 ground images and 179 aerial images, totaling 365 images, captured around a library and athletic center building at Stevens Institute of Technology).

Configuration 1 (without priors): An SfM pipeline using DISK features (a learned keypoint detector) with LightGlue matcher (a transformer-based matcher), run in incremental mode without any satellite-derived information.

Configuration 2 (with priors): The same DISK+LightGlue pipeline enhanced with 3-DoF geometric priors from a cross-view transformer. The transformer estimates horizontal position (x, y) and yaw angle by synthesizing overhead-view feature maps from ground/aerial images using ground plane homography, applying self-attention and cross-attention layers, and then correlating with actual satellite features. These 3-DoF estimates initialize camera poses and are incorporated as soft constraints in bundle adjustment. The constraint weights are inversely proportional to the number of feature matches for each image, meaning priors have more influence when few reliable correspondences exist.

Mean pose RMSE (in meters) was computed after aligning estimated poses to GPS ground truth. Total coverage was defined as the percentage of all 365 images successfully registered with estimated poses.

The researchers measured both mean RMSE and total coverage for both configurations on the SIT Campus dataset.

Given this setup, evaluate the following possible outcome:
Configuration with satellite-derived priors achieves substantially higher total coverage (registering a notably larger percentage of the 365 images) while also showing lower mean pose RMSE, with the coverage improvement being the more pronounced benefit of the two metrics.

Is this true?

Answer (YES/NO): NO